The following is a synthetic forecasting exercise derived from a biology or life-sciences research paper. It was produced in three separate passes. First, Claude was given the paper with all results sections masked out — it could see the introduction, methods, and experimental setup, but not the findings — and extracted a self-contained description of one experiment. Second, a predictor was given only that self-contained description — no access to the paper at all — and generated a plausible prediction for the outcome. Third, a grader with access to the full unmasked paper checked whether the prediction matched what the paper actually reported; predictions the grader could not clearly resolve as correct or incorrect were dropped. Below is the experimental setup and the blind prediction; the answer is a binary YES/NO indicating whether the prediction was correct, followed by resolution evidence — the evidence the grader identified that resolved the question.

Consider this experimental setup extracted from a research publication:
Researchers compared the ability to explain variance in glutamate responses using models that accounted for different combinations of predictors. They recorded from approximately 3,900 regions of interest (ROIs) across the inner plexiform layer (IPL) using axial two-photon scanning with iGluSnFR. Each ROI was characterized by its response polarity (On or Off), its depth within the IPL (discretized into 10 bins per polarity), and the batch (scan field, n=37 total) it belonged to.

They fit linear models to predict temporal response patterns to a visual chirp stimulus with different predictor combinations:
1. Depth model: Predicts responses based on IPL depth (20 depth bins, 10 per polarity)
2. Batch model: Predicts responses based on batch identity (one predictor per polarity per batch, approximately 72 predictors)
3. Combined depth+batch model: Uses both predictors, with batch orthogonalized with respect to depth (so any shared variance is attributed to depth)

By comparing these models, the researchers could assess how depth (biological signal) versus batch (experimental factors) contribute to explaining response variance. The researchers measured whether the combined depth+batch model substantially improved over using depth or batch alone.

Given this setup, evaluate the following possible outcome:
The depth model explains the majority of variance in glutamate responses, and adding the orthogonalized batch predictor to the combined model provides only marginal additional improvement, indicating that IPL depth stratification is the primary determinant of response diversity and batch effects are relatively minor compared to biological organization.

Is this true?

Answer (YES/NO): NO